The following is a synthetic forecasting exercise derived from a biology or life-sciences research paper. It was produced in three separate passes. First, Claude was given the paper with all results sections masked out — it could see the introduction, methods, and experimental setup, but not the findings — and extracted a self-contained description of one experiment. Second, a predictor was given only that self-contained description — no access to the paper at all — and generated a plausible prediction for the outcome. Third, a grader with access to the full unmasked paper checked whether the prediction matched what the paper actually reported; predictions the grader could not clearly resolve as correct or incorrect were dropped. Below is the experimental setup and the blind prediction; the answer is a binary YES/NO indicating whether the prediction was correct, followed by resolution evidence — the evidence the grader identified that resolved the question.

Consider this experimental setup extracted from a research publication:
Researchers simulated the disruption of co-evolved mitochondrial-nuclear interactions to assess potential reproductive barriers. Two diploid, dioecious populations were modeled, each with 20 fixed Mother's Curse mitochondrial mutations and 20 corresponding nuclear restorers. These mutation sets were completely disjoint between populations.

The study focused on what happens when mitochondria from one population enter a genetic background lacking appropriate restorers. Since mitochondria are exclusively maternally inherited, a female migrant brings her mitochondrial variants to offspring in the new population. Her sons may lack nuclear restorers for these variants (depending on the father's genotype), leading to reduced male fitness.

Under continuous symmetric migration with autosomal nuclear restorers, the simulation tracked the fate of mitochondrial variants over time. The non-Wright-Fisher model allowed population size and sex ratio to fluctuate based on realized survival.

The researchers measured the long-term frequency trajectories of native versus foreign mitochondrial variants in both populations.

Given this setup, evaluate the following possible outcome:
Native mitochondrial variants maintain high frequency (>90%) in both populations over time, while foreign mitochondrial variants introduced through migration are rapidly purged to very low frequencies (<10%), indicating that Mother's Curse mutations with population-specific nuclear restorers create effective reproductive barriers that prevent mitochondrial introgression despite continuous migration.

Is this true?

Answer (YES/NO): NO